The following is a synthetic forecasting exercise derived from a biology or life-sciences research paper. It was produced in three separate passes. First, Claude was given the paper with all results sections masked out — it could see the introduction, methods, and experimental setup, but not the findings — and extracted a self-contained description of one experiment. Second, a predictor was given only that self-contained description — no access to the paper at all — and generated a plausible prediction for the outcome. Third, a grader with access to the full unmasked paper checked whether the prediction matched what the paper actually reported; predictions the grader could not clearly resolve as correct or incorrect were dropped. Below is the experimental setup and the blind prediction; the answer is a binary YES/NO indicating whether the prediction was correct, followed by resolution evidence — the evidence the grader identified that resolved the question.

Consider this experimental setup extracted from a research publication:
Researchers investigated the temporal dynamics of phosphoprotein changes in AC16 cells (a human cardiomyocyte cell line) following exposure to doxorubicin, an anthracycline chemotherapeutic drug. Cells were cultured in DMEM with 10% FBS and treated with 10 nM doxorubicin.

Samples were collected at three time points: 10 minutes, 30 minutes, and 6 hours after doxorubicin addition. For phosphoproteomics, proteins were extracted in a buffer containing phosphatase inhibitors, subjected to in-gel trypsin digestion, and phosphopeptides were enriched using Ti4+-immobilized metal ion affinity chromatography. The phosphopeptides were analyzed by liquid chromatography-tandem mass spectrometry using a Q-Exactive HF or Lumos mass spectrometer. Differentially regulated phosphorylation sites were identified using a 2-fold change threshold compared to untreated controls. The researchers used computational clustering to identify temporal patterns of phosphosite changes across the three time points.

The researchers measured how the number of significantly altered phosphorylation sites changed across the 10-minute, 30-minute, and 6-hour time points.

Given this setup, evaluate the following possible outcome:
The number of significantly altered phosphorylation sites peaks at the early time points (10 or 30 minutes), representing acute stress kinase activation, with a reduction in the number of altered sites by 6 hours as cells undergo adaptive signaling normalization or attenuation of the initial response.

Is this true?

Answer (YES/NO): NO